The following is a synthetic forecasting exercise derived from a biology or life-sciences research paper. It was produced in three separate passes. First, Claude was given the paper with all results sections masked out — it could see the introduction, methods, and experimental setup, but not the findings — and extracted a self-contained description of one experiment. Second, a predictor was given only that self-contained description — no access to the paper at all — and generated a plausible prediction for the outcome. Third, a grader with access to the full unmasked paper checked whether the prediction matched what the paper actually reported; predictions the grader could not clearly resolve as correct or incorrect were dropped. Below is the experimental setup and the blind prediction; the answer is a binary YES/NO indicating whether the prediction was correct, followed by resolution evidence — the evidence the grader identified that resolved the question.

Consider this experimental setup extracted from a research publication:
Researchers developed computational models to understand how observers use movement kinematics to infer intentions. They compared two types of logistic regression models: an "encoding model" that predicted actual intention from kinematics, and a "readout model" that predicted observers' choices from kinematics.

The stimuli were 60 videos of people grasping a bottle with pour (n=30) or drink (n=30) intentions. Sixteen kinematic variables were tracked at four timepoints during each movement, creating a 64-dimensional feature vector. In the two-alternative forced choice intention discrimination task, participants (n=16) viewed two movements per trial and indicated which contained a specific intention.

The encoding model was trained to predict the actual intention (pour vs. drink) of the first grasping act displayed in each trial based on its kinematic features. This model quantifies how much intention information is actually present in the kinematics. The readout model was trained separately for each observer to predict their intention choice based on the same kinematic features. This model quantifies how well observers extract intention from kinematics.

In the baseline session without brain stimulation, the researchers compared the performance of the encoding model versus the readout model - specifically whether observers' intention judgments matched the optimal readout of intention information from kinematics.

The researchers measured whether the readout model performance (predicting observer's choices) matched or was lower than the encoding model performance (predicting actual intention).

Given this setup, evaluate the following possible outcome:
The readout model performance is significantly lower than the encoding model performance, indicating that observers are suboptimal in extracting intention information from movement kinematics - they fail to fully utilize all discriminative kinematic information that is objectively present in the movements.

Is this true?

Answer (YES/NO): YES